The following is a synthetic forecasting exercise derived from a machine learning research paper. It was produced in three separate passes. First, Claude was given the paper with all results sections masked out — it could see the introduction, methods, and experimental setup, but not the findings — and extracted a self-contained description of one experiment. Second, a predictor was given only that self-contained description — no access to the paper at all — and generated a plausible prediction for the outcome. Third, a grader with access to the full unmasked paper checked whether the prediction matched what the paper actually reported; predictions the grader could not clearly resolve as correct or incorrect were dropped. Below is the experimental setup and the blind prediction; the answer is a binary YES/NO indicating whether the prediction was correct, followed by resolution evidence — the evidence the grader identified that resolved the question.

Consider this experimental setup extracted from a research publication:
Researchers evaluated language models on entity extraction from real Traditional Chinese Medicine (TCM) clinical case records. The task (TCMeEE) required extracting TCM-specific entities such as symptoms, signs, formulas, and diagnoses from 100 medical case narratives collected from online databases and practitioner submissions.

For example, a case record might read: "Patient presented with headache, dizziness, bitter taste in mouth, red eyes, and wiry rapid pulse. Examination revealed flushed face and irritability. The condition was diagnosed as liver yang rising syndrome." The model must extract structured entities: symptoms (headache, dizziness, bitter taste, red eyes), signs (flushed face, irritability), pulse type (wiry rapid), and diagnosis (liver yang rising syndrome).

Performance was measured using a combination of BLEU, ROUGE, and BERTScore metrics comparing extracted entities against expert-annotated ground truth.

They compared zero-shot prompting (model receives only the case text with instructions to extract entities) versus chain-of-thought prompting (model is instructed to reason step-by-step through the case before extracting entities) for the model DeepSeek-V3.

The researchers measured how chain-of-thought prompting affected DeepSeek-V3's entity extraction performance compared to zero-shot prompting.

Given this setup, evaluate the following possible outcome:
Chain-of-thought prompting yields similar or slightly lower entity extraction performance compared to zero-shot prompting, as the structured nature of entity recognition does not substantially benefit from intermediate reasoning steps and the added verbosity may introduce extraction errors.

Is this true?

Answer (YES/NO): YES